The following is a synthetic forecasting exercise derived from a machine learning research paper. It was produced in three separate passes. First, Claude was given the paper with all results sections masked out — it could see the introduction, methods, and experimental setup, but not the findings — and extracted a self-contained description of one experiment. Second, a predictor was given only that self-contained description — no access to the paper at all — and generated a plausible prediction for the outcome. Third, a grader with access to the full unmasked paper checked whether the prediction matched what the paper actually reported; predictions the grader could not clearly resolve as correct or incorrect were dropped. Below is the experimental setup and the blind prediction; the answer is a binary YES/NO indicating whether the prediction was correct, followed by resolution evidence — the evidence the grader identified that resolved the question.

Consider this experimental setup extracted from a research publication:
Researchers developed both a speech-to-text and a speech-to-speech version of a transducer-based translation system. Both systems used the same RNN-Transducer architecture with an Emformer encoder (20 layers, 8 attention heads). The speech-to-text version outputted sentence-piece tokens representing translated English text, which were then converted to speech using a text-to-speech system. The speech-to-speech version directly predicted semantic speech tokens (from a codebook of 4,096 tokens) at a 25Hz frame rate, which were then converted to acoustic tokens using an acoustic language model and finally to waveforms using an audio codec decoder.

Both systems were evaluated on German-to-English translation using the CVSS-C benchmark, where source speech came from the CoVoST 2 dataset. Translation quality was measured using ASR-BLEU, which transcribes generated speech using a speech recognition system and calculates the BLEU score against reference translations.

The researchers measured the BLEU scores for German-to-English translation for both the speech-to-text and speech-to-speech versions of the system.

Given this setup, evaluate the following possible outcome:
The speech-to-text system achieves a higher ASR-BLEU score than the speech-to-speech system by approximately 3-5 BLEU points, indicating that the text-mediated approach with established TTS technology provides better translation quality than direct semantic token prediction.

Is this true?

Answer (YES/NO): NO